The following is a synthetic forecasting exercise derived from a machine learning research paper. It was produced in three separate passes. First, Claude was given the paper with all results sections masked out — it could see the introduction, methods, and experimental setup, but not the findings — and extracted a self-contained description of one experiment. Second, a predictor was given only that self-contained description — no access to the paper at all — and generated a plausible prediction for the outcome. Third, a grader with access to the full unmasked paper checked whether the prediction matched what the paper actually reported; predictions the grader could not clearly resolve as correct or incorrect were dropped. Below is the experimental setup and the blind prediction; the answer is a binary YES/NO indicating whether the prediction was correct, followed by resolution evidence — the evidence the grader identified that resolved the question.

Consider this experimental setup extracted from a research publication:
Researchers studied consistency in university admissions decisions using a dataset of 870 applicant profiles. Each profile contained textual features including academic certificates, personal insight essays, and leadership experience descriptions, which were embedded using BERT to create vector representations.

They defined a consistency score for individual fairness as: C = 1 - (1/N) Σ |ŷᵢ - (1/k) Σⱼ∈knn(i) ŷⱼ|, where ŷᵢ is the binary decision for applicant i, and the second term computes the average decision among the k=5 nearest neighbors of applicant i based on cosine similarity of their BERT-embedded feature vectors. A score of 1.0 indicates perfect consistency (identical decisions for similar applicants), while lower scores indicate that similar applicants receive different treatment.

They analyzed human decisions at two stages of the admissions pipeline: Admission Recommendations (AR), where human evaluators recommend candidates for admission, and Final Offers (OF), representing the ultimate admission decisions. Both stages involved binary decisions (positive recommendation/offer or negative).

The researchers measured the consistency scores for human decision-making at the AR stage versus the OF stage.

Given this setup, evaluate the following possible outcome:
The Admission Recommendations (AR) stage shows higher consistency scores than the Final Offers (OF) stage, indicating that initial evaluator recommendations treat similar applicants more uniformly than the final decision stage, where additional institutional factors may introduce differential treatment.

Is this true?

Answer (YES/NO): NO